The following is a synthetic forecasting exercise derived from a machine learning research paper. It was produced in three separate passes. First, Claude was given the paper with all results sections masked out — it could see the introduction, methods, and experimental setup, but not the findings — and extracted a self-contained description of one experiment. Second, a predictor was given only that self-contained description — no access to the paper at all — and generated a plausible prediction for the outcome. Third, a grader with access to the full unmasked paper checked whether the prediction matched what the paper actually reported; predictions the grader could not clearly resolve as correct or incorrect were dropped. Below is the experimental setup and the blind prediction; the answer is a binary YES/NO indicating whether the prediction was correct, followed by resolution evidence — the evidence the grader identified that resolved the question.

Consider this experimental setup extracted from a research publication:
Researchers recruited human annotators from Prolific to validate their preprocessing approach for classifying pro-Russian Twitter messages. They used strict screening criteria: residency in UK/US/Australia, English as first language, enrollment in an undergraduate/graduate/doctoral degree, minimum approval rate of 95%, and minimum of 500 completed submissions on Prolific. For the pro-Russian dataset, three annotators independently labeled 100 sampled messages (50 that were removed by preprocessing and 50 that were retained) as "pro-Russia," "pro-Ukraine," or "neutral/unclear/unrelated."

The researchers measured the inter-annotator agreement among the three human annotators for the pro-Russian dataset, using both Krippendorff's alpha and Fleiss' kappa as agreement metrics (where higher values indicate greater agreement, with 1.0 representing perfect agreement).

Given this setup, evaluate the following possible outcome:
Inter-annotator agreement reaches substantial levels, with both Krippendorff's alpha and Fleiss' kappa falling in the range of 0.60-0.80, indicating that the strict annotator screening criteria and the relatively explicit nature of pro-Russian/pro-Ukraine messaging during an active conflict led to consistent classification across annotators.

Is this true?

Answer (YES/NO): NO